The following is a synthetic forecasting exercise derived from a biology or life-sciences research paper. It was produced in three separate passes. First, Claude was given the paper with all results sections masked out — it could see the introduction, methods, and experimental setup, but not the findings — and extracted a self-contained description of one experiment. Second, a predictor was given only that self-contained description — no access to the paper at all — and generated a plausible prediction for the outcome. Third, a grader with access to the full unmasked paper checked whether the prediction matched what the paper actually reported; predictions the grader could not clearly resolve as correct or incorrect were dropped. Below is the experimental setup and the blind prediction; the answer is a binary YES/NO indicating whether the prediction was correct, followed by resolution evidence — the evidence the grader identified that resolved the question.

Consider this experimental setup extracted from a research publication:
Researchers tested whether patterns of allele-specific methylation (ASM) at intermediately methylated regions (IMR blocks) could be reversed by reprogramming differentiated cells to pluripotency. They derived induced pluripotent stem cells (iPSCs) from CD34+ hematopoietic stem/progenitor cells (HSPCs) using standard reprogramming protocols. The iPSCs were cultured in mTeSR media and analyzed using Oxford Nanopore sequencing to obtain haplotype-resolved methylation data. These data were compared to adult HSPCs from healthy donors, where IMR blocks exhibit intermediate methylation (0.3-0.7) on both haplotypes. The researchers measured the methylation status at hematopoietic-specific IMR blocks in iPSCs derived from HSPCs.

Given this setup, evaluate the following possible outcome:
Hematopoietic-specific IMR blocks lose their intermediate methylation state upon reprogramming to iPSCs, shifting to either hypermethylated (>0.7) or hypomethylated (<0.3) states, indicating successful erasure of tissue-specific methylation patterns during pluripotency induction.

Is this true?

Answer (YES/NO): YES